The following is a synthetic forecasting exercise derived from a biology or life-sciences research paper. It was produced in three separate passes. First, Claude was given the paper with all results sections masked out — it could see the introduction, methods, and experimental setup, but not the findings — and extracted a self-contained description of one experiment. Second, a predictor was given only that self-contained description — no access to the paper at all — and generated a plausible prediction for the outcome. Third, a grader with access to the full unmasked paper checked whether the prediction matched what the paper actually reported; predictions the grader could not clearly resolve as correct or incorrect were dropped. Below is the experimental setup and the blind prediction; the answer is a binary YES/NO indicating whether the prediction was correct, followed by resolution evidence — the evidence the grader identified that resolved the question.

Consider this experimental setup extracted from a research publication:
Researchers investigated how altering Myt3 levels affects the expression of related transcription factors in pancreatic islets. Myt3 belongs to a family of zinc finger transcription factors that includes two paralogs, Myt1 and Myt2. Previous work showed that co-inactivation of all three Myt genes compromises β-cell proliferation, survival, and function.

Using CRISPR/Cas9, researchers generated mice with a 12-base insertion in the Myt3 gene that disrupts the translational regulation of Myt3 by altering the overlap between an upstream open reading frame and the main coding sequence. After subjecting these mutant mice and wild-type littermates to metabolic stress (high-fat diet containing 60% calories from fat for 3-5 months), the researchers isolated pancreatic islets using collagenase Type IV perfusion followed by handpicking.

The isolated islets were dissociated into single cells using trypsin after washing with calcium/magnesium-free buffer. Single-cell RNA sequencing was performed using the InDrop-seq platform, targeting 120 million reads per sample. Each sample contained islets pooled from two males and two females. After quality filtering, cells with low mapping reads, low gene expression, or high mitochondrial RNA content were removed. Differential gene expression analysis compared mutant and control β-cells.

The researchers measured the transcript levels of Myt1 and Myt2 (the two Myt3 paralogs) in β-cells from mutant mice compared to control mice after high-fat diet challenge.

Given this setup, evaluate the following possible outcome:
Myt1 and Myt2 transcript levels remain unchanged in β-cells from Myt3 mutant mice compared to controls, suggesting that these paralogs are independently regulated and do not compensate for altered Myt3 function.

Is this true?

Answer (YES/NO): NO